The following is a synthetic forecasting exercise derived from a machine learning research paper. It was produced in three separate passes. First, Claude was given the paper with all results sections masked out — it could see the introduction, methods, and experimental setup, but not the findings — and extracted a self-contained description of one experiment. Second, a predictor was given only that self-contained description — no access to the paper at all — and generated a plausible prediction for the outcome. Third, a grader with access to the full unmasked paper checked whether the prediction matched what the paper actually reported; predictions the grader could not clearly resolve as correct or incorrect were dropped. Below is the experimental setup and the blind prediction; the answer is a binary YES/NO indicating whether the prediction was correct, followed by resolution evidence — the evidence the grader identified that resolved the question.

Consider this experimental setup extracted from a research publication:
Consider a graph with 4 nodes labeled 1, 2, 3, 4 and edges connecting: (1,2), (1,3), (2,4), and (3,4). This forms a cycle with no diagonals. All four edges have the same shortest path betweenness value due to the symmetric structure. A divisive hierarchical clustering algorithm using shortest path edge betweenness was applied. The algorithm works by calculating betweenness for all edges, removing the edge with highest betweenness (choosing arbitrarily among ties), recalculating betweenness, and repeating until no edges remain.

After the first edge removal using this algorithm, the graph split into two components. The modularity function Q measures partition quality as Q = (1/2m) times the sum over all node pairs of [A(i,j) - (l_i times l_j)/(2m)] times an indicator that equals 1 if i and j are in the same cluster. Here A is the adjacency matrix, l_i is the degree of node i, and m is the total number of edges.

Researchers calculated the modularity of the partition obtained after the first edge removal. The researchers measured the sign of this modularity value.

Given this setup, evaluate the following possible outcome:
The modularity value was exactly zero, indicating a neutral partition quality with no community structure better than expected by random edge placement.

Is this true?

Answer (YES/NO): NO